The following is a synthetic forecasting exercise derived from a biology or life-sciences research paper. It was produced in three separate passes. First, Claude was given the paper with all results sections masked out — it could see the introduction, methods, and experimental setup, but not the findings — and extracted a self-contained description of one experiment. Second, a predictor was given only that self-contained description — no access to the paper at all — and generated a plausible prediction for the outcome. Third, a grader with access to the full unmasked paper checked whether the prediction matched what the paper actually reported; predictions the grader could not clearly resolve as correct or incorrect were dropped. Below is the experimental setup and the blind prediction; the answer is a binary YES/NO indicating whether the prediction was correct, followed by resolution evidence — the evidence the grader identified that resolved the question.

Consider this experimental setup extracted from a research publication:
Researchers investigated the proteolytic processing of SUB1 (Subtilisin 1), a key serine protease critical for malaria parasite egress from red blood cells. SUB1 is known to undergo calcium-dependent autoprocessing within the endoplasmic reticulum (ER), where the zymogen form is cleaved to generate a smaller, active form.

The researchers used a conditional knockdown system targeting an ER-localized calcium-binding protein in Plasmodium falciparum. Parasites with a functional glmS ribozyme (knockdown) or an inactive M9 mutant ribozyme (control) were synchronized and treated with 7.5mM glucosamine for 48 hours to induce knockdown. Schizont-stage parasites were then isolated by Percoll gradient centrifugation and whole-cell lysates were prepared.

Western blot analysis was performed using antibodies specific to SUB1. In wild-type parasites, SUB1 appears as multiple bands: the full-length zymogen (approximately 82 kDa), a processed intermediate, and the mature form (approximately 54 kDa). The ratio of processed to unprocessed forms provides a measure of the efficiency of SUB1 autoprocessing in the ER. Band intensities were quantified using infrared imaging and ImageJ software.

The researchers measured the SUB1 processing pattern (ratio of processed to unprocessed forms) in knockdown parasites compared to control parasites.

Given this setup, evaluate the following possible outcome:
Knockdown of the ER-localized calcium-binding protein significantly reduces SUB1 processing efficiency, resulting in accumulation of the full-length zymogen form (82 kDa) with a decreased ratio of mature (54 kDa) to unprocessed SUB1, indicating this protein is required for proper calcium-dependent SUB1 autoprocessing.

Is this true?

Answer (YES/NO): NO